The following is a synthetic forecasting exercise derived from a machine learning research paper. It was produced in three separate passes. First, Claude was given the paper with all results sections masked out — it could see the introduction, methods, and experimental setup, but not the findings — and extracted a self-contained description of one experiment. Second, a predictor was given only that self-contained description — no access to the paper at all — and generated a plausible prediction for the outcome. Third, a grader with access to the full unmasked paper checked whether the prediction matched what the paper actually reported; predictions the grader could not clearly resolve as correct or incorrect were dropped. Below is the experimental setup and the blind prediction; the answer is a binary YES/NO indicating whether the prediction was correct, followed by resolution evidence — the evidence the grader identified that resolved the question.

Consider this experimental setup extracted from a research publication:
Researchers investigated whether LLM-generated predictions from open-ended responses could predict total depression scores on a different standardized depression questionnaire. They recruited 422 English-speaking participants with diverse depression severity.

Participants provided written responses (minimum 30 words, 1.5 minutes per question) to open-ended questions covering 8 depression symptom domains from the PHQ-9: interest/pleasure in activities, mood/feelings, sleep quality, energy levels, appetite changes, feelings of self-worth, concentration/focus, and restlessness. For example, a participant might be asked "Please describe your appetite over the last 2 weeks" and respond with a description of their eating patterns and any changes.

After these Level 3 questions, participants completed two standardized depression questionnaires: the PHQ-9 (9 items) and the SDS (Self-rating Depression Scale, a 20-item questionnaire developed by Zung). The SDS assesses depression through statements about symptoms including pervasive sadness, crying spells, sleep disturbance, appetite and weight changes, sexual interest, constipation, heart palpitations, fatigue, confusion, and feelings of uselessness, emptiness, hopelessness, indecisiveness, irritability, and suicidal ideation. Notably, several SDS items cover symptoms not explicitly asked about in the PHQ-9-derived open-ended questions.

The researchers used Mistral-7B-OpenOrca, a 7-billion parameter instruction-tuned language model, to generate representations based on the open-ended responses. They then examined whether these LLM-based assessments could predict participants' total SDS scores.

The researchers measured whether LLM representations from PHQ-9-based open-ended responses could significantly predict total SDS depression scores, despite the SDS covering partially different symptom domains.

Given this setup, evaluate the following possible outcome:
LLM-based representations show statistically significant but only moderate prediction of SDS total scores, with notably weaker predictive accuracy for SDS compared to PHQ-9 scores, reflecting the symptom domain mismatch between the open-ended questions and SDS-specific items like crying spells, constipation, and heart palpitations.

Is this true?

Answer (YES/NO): NO